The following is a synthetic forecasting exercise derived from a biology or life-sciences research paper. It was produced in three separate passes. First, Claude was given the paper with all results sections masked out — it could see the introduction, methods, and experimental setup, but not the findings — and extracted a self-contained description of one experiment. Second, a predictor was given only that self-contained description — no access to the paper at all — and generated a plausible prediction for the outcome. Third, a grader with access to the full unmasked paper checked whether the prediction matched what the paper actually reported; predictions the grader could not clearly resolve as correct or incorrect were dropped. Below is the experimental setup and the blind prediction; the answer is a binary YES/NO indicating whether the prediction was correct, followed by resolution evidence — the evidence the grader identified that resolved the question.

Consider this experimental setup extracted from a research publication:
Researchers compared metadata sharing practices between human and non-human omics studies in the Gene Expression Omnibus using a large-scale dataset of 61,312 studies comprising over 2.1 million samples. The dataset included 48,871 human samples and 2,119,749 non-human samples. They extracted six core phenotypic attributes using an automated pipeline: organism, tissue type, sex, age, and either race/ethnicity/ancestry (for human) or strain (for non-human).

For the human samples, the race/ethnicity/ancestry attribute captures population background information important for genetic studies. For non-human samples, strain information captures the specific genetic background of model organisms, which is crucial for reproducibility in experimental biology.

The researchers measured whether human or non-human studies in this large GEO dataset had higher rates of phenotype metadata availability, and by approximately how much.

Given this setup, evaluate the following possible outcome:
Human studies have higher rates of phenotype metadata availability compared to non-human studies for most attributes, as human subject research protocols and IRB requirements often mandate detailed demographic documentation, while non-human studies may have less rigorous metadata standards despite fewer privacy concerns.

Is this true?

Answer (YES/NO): NO